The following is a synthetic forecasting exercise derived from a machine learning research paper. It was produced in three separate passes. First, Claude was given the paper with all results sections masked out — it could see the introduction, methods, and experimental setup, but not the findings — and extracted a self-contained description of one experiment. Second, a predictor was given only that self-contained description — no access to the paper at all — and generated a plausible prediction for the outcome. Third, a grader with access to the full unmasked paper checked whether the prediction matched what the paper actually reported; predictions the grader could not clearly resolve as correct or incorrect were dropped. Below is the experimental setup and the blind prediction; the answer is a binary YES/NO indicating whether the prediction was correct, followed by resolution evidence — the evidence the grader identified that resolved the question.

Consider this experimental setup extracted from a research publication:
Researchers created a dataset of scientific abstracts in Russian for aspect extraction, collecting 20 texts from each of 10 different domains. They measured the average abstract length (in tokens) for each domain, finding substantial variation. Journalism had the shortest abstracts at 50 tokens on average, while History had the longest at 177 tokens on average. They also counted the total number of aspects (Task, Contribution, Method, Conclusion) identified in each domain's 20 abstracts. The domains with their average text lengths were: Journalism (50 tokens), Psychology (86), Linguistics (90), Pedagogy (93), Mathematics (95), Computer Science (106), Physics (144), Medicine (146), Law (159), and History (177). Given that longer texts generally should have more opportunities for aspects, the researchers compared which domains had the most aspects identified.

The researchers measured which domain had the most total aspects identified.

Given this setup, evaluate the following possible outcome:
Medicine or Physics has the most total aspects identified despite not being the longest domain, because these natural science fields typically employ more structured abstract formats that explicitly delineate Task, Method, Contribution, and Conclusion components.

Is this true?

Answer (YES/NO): NO